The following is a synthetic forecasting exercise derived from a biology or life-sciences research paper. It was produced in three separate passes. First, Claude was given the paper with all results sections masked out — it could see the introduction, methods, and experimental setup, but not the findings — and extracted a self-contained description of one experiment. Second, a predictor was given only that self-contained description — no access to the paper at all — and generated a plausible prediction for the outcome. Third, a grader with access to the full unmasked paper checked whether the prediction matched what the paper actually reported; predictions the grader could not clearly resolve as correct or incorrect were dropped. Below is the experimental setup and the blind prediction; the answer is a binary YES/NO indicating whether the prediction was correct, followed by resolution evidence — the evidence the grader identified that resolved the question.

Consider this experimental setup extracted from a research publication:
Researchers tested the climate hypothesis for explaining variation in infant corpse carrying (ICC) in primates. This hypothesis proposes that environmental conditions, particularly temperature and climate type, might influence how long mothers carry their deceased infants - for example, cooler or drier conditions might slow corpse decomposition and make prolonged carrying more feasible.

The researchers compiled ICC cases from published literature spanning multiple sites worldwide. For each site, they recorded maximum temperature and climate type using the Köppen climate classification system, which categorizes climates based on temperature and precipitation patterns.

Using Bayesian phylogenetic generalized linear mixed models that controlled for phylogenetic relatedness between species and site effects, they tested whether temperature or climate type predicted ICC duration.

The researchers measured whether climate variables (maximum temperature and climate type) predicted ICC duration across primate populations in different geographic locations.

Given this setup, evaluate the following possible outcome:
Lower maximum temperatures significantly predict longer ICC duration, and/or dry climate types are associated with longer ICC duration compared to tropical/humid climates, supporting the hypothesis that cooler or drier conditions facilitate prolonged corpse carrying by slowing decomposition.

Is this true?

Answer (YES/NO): NO